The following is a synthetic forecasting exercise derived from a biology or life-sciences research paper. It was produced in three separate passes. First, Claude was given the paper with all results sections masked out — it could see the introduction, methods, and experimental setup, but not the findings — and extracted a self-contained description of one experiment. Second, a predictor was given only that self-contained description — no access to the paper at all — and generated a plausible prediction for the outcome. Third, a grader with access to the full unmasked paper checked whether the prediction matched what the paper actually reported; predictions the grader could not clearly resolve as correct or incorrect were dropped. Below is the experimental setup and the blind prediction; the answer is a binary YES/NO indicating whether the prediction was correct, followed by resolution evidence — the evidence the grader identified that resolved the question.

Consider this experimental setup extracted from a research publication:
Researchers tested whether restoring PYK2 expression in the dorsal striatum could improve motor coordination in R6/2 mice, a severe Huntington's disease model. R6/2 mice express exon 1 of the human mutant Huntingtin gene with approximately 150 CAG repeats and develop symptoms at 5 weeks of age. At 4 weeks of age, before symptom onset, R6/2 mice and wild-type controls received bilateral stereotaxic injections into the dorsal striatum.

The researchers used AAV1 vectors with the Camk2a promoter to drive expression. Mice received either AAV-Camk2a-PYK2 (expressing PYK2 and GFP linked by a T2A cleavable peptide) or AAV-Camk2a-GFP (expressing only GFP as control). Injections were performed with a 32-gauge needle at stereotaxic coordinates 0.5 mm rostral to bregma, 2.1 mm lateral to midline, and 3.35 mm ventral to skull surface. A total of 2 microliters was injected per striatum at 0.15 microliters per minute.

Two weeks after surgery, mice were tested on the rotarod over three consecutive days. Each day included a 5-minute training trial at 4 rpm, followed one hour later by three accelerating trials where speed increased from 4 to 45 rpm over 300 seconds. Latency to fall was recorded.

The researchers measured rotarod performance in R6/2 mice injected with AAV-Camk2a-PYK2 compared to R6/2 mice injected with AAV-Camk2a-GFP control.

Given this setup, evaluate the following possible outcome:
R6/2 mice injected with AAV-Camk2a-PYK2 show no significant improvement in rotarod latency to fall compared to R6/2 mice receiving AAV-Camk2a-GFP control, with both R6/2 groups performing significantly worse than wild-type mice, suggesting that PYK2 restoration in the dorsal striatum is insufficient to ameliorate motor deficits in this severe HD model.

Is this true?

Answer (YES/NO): YES